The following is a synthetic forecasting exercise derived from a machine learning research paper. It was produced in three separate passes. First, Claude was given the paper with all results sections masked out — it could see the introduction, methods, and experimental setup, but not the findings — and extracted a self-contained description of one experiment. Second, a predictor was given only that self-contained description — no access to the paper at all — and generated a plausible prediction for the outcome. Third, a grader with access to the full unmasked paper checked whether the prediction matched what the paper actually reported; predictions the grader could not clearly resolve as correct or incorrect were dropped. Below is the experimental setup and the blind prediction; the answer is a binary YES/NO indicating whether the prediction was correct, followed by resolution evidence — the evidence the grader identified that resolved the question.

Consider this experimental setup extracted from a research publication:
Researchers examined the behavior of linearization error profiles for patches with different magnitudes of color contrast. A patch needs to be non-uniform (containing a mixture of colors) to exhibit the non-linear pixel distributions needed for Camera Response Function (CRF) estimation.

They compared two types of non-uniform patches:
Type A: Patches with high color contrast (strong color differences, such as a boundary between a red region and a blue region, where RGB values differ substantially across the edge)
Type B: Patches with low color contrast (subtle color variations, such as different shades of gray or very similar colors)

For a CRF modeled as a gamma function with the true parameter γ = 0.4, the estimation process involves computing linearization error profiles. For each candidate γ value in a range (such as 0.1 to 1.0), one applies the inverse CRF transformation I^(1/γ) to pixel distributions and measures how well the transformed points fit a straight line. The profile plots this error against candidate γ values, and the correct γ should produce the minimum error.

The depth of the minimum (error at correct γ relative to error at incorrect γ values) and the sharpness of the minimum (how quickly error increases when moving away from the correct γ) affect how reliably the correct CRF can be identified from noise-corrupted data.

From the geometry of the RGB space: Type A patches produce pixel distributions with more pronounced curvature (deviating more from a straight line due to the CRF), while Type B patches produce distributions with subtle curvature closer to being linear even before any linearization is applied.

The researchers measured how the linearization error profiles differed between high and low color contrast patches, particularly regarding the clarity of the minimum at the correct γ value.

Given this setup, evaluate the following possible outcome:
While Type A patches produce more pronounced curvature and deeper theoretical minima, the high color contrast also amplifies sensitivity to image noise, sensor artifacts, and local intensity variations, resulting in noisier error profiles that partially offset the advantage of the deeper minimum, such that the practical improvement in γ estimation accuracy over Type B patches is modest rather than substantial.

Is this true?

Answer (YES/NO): NO